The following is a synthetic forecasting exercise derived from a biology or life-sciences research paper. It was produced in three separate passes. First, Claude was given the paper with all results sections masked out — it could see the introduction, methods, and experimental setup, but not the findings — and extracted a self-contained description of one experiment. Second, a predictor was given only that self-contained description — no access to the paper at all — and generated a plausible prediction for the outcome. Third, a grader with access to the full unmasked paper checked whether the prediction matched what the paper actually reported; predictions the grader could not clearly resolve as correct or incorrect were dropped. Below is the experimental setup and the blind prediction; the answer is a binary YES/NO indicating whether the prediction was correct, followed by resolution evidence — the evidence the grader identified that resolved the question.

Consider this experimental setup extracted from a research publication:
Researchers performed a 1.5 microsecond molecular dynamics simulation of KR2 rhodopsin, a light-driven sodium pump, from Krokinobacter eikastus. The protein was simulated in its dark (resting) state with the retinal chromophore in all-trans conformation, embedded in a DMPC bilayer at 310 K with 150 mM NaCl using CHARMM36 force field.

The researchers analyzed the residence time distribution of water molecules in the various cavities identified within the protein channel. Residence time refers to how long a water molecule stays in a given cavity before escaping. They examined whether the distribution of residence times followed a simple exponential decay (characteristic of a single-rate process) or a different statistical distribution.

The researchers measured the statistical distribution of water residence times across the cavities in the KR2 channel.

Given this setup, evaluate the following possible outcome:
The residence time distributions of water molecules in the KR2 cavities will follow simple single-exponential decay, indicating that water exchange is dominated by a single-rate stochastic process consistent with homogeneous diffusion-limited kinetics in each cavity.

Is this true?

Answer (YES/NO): NO